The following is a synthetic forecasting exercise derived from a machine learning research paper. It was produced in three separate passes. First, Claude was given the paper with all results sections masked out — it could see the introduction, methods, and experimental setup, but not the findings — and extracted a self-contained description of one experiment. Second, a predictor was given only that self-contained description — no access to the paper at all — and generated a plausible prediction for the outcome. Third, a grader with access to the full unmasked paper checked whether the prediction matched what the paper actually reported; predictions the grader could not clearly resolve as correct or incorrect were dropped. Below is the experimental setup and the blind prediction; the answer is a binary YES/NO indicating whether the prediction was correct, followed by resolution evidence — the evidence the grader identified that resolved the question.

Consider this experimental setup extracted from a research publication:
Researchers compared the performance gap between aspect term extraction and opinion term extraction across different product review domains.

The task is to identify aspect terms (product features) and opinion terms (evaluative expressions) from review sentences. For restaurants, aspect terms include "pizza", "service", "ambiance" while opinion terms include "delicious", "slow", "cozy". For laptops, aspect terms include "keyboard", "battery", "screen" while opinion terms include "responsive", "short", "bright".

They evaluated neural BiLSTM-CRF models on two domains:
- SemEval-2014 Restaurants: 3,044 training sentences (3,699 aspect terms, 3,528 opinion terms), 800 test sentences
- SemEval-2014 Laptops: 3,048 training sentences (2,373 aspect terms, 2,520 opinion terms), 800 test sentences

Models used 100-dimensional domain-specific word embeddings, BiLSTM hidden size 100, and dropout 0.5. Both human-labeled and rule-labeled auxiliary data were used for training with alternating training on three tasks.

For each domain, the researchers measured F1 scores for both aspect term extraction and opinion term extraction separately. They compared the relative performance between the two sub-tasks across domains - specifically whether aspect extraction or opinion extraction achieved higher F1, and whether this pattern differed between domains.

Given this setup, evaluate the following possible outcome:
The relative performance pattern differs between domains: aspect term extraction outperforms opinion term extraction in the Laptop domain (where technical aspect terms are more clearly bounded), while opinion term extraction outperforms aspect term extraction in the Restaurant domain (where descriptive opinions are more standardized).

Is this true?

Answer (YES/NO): NO